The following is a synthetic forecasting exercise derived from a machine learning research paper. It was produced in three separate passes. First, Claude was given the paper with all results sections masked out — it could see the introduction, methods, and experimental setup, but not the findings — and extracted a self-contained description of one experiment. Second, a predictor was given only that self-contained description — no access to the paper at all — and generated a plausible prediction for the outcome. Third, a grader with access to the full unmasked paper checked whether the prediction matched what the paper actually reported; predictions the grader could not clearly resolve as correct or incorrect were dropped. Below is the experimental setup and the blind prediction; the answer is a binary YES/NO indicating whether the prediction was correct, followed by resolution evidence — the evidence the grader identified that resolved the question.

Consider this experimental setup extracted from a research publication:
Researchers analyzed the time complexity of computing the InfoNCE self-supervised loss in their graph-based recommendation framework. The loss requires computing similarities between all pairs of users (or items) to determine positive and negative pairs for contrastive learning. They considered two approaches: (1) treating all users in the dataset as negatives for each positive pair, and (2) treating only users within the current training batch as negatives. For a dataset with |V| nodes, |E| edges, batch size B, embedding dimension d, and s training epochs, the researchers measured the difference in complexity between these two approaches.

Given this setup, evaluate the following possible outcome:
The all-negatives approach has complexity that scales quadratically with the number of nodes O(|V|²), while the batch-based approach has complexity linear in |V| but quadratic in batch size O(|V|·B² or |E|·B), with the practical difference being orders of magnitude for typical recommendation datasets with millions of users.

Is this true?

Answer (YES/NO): NO